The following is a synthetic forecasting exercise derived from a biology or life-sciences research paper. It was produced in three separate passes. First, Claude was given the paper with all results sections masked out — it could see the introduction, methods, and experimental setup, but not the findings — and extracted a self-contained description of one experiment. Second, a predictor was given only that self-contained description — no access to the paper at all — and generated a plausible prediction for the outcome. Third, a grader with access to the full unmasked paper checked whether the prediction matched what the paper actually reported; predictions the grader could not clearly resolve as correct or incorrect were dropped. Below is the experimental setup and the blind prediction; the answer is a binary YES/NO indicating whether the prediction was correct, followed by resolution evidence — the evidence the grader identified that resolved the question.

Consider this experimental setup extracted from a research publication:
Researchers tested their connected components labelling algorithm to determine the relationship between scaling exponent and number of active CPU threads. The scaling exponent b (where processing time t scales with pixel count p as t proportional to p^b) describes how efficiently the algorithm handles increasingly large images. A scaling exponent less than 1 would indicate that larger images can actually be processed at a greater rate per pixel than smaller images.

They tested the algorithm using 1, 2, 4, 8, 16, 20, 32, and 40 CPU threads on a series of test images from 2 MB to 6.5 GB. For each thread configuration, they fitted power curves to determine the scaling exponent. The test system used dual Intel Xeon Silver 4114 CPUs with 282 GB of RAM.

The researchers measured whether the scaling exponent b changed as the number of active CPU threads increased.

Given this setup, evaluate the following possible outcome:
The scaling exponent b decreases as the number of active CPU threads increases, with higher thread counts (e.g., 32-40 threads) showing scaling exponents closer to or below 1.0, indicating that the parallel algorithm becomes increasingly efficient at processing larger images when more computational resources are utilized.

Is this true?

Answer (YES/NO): YES